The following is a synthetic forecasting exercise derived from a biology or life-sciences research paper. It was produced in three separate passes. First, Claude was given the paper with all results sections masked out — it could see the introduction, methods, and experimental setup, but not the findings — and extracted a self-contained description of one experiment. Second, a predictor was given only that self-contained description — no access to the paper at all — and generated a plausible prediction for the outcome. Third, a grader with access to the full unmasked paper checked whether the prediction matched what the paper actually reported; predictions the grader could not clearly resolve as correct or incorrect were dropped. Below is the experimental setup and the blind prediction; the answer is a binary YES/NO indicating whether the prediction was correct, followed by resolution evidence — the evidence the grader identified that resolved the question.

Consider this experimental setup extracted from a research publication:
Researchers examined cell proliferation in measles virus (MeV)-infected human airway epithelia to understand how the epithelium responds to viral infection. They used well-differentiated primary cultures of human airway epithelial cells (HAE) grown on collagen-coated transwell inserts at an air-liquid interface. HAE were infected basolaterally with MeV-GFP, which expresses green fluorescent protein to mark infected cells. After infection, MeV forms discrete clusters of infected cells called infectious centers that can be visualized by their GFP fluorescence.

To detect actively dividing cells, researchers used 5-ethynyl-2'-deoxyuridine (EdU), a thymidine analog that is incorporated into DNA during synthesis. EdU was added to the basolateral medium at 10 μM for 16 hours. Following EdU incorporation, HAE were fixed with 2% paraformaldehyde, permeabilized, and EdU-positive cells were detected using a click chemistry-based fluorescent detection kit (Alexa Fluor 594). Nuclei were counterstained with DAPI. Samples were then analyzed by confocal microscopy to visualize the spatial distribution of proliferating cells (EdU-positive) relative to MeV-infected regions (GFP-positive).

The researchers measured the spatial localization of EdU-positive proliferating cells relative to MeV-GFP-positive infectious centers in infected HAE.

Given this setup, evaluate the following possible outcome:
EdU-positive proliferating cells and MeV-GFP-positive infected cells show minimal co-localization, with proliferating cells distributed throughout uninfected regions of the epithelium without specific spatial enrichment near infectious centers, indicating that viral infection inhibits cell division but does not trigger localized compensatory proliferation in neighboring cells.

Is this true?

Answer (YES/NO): NO